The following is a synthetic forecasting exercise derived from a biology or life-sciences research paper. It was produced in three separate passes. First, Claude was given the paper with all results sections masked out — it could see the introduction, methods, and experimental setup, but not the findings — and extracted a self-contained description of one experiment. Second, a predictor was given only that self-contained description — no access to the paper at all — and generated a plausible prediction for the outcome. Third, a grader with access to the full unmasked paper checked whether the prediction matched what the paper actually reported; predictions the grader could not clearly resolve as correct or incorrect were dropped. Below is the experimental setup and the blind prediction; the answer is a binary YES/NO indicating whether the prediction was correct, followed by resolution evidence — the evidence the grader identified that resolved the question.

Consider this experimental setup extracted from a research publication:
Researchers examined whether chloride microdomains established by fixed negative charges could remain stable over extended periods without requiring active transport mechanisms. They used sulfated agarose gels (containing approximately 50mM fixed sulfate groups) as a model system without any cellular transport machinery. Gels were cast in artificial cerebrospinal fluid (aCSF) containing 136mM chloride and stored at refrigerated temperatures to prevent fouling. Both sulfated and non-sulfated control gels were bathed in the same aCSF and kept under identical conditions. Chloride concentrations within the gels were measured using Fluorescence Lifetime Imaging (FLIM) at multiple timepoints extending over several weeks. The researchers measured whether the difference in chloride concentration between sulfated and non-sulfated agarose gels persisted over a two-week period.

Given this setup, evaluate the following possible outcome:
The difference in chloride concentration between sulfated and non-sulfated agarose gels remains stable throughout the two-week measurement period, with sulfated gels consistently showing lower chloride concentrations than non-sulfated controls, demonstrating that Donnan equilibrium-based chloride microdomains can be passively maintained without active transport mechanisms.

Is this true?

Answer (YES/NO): YES